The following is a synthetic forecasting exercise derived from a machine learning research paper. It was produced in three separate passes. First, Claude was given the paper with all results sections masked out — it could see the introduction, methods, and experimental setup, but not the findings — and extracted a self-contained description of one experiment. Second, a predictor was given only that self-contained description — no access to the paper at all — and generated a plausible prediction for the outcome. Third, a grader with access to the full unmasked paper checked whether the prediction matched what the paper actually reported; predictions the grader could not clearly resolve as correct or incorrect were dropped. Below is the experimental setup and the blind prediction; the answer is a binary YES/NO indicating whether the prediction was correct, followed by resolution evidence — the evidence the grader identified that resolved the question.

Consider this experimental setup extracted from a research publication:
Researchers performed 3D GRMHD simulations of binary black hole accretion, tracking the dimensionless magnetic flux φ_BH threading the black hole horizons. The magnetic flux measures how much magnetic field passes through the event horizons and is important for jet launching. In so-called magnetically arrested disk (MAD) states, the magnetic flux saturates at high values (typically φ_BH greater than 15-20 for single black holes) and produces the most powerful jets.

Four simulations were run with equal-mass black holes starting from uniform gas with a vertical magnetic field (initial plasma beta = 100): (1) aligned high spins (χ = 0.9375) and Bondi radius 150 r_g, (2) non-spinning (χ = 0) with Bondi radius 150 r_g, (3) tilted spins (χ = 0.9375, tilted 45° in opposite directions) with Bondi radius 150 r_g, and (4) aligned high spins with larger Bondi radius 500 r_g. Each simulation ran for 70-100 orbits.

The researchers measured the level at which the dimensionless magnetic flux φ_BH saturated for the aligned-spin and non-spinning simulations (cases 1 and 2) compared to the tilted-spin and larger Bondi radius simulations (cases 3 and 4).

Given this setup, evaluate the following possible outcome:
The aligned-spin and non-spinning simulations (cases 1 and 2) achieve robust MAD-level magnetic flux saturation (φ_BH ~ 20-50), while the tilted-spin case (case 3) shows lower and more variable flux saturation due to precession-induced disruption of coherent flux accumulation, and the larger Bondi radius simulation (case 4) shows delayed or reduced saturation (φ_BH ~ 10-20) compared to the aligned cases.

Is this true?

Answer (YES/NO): NO